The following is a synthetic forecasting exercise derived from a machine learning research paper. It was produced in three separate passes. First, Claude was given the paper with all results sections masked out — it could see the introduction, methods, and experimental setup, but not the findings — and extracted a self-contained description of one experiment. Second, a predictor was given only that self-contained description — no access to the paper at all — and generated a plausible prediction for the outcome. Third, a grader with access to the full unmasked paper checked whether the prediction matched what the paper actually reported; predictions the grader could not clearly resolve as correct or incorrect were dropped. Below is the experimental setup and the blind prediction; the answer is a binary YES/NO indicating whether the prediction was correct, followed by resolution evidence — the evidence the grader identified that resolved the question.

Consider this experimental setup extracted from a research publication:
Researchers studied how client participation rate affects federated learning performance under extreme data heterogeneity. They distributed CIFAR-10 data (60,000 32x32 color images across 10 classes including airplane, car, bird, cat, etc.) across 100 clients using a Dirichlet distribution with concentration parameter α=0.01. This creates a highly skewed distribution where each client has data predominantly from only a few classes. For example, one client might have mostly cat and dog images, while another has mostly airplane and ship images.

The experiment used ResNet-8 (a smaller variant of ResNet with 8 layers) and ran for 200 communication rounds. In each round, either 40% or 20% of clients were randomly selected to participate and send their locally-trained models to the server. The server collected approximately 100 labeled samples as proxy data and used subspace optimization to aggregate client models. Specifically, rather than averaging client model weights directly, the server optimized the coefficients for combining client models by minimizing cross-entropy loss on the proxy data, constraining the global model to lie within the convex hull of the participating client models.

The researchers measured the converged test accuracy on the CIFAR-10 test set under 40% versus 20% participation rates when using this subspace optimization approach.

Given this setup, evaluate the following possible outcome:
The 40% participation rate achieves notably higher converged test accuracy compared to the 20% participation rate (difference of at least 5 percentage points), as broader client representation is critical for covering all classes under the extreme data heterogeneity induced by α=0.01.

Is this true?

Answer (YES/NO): NO